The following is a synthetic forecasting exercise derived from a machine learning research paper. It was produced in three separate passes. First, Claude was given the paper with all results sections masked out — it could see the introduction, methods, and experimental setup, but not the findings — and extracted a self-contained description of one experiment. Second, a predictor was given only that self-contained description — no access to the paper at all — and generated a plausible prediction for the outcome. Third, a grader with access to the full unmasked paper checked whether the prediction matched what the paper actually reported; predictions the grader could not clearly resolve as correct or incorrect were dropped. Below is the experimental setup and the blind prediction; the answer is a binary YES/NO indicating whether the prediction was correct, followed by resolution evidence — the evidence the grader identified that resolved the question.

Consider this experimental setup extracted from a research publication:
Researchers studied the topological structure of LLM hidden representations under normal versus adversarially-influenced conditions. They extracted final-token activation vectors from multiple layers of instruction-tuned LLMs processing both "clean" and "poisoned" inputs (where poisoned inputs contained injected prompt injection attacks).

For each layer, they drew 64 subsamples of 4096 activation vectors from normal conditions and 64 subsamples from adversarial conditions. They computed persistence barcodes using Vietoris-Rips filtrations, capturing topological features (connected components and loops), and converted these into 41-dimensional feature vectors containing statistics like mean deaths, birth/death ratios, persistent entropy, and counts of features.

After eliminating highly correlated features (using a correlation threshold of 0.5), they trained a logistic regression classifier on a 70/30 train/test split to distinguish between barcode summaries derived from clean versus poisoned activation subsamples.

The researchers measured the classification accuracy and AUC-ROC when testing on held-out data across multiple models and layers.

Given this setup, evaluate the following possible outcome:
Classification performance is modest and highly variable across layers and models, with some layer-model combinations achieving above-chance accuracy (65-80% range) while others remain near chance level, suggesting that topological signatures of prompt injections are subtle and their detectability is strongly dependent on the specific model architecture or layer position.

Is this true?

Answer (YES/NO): NO